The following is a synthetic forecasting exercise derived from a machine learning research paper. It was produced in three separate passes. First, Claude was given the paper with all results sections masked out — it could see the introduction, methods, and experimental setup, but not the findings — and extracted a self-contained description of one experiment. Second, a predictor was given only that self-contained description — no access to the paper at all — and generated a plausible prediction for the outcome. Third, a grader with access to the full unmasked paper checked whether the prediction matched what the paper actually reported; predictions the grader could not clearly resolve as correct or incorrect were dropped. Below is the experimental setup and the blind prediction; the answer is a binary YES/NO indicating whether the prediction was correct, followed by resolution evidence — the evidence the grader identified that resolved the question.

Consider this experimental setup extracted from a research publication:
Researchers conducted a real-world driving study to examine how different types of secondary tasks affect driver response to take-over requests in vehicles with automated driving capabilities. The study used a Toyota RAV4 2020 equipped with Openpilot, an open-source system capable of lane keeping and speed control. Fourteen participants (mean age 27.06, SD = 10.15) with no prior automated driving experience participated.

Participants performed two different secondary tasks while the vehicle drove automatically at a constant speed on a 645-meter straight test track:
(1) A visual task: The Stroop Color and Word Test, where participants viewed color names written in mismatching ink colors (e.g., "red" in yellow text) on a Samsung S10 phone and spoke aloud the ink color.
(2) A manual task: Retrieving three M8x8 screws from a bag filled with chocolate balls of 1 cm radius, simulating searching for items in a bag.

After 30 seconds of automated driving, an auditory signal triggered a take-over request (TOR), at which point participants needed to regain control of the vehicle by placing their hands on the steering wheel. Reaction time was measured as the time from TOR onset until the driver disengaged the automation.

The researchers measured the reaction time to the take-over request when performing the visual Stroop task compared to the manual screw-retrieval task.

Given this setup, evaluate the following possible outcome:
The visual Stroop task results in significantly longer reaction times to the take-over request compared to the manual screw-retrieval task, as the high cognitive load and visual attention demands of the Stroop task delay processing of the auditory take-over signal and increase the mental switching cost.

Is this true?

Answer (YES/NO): NO